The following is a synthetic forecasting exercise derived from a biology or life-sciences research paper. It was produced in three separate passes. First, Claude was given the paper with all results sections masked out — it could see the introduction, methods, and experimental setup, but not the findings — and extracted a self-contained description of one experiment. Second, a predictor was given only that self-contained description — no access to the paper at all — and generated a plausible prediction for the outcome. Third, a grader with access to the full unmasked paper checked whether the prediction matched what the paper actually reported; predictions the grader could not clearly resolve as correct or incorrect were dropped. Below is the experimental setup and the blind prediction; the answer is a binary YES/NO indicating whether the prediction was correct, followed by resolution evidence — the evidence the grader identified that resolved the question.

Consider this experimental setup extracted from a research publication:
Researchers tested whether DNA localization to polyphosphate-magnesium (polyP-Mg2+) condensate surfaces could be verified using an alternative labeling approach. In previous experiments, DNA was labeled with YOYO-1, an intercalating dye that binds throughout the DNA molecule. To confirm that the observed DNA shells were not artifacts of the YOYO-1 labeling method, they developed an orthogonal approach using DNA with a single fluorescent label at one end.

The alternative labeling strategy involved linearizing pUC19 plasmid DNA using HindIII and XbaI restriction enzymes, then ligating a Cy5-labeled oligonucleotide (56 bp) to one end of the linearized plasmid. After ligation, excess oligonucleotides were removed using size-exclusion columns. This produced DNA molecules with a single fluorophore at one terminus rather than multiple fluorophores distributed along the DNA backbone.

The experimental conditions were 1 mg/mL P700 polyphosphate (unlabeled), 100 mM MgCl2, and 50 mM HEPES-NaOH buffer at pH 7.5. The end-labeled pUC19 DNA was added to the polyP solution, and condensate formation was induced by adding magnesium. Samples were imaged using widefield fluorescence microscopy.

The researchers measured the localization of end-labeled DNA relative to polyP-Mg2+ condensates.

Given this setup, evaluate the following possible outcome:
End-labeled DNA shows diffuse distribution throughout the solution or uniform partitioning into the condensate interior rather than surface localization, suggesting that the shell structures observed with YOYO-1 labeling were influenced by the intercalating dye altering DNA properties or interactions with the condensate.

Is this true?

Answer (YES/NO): NO